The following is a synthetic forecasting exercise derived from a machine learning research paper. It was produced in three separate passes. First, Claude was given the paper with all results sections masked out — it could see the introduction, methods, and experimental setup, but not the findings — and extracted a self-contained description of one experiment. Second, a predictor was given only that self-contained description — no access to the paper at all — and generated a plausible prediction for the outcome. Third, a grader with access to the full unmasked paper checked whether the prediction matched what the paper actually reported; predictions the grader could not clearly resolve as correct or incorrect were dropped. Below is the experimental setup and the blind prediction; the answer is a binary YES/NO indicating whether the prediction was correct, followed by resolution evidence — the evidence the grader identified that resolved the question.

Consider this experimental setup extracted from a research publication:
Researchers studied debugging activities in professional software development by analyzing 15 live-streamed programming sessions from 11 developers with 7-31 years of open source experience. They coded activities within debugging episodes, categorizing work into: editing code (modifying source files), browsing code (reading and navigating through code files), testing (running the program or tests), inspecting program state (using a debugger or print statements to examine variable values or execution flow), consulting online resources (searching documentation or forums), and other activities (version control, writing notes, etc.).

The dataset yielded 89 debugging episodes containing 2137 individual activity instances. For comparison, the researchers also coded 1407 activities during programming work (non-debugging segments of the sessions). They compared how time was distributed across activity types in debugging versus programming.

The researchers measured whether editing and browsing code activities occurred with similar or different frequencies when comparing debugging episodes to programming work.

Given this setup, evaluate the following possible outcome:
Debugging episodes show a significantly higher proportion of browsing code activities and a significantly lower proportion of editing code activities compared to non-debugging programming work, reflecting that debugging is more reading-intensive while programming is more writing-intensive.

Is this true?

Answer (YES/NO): NO